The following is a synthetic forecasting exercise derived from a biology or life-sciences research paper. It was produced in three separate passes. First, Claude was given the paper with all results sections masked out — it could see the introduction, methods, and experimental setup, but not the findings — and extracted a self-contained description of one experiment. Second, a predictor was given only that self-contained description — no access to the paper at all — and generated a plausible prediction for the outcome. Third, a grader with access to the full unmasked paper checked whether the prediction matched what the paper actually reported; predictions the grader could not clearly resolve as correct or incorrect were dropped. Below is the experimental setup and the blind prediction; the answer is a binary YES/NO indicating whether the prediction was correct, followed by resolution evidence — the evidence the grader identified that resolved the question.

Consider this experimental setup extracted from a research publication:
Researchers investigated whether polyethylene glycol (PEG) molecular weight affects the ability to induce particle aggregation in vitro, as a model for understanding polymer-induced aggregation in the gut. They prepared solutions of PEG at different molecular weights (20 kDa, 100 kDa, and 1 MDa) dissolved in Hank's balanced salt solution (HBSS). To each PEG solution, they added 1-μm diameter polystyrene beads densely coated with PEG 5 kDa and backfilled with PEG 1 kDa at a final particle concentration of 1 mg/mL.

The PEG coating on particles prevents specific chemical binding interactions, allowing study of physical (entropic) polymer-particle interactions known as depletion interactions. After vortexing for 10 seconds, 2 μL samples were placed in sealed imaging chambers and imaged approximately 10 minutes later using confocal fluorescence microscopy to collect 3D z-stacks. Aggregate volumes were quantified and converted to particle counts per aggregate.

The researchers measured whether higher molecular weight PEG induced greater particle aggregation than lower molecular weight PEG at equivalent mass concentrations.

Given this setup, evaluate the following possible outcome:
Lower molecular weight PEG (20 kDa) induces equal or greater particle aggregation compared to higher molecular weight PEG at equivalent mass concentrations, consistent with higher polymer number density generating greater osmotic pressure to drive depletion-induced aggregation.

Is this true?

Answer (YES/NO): NO